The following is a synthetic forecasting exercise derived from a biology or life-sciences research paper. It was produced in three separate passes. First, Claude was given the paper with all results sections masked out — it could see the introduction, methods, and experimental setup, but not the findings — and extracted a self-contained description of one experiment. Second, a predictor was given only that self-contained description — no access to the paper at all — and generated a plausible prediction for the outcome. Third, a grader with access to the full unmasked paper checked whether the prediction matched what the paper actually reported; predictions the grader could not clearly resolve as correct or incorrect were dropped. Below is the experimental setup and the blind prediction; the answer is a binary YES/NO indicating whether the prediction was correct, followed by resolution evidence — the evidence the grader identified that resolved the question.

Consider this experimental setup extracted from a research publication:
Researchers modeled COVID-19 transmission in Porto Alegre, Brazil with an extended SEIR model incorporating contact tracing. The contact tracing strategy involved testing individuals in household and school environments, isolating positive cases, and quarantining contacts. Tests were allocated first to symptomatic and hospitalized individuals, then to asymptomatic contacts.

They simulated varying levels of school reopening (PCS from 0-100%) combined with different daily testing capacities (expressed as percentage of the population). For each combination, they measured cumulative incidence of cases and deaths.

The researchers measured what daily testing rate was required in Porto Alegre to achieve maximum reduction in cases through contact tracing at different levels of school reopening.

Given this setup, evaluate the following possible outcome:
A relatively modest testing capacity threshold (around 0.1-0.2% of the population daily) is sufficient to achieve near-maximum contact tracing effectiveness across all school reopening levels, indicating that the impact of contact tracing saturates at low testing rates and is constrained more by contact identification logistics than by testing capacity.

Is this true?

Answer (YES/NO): NO